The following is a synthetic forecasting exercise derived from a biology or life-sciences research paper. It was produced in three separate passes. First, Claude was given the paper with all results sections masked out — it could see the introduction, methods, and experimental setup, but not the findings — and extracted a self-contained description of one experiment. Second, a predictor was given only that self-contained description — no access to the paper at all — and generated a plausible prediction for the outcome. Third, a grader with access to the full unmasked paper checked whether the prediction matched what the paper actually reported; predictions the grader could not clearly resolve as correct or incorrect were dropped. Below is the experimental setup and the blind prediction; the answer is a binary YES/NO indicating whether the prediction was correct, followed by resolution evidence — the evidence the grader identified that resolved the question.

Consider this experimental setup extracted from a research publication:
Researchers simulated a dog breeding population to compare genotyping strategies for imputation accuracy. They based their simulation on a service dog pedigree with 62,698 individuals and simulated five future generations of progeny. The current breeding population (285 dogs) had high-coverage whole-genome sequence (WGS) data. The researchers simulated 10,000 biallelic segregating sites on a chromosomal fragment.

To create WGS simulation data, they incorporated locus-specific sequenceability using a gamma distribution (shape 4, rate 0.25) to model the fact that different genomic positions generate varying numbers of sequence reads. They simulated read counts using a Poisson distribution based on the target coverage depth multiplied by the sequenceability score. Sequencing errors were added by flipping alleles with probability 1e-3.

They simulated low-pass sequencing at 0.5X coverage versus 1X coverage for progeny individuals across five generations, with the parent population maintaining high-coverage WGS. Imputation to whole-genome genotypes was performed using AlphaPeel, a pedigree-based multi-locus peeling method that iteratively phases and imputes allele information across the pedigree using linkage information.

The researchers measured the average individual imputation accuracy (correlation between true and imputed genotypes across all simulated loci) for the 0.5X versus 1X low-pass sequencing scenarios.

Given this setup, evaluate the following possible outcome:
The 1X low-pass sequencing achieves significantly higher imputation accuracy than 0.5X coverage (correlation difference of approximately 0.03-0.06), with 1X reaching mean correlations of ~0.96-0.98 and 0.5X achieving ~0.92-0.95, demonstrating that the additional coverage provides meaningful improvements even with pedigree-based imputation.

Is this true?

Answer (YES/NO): NO